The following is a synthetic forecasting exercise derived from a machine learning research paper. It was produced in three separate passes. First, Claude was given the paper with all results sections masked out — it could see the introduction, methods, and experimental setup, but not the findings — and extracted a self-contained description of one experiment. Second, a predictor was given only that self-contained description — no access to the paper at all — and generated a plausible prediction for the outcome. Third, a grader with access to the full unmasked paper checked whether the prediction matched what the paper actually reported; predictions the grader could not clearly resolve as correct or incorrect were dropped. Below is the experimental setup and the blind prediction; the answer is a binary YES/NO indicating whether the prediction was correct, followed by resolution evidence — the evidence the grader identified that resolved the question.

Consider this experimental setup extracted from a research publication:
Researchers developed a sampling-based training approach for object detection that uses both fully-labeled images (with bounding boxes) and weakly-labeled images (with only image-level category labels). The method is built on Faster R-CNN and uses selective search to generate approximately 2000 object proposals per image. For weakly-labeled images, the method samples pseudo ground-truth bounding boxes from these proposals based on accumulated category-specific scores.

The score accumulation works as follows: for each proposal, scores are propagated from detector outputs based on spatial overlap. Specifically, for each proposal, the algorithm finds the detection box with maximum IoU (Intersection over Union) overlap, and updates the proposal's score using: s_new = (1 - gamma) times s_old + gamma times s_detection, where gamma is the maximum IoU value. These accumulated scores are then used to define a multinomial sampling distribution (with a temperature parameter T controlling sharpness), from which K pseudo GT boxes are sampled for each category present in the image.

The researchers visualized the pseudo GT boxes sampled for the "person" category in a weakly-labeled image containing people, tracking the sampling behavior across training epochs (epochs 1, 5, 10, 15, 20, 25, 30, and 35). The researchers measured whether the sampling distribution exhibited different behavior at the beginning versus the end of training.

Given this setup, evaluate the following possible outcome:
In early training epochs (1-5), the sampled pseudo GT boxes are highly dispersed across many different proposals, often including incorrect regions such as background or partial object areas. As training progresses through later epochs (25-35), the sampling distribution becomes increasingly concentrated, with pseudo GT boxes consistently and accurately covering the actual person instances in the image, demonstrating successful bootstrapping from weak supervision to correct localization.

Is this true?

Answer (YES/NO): YES